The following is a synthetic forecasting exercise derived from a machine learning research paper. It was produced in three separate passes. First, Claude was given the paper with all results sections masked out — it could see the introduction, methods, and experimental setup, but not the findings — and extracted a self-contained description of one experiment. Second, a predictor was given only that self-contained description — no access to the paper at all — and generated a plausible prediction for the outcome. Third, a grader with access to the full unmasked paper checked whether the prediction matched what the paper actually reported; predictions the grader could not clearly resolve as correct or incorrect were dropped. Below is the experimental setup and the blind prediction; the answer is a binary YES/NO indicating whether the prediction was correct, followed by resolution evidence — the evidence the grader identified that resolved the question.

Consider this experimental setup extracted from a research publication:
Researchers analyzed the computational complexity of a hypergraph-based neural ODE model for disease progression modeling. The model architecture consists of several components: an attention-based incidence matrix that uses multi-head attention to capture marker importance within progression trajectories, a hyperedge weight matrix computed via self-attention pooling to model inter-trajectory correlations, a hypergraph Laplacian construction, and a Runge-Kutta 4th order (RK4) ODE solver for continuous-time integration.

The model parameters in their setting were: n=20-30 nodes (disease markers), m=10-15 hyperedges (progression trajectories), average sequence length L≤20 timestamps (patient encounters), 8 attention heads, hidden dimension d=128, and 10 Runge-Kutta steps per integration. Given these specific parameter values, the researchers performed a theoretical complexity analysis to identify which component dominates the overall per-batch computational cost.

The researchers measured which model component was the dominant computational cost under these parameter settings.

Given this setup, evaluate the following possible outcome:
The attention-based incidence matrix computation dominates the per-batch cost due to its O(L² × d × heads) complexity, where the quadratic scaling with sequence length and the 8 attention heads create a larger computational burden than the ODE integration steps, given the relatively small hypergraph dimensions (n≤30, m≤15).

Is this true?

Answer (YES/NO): NO